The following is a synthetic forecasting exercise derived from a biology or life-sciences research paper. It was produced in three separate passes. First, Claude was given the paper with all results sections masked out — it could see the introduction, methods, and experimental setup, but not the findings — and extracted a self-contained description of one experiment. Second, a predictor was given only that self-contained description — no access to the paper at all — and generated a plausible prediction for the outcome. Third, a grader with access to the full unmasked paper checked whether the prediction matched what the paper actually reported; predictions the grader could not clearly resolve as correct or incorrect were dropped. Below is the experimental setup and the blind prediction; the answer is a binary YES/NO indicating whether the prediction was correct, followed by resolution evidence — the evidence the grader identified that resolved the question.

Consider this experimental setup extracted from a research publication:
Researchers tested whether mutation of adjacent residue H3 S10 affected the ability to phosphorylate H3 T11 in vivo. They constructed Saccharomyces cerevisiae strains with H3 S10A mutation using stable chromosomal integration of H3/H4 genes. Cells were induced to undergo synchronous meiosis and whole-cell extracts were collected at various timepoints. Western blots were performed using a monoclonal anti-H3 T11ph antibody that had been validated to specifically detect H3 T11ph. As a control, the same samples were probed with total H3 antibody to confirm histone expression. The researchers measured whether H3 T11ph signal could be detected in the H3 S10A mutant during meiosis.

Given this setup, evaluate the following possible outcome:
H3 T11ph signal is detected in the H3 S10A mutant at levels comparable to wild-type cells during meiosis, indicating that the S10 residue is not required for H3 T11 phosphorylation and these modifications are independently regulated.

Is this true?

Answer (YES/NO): NO